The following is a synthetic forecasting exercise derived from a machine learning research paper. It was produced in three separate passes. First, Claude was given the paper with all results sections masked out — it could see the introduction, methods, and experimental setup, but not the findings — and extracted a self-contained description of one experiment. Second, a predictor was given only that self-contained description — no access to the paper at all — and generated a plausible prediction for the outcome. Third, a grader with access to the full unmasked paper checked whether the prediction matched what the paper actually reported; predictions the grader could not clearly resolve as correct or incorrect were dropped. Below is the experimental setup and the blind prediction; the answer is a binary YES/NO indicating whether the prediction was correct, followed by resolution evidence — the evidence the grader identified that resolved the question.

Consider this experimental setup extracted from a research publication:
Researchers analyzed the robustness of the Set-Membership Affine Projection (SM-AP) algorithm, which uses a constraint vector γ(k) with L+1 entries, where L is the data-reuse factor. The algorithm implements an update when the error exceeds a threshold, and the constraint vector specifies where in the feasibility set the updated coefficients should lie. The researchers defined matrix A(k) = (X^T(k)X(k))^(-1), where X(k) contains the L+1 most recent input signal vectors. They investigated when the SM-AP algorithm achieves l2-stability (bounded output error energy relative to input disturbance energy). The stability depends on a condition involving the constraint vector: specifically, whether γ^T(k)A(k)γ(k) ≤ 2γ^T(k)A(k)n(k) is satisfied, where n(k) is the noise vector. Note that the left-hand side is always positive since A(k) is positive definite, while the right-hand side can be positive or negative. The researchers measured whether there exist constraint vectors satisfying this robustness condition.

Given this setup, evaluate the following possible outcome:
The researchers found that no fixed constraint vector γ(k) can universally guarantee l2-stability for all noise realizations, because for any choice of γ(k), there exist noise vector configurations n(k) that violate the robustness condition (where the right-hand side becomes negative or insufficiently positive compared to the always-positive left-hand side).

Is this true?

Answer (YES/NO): NO